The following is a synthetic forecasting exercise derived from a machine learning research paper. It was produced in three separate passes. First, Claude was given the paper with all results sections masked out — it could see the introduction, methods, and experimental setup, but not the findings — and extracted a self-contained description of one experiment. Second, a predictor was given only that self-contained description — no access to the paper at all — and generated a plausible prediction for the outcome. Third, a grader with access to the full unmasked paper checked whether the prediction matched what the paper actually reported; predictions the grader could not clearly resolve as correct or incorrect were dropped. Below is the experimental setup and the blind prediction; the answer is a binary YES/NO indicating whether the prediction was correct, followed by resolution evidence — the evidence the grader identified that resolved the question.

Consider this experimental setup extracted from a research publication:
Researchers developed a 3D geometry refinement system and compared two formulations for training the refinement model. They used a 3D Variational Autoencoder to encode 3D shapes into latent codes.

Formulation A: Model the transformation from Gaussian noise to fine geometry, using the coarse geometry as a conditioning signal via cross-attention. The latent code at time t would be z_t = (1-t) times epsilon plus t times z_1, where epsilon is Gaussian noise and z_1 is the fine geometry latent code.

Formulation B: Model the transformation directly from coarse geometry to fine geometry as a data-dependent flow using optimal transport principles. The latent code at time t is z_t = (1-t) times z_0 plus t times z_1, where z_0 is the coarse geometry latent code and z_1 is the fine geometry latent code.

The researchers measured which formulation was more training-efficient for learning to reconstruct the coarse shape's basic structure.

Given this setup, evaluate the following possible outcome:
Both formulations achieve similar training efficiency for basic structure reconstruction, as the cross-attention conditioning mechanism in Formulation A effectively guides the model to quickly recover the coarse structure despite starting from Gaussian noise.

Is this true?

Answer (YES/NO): NO